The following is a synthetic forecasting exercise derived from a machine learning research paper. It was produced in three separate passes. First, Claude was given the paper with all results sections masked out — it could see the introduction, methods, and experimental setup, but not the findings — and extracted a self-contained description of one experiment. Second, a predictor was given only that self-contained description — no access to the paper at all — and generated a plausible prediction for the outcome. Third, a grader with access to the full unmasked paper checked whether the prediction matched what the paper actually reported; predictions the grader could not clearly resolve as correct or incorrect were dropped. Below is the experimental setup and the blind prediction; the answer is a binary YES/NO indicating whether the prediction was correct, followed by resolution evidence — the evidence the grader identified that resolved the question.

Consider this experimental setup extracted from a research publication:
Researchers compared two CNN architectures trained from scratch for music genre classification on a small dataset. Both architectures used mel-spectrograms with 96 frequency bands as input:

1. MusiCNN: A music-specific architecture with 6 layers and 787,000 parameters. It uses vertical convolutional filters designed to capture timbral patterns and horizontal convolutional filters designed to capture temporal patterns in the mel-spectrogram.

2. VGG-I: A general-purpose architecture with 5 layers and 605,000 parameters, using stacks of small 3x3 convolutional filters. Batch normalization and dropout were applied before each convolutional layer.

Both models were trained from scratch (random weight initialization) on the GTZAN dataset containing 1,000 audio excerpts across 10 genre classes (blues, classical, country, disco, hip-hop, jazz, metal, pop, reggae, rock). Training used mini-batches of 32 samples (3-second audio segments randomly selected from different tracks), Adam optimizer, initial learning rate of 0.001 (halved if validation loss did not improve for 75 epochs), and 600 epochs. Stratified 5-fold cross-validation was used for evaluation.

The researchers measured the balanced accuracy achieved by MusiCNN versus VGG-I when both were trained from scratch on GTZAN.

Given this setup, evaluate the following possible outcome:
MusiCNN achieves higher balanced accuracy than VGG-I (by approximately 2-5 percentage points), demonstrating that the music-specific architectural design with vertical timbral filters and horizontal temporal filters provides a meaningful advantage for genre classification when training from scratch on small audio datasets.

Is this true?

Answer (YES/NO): NO